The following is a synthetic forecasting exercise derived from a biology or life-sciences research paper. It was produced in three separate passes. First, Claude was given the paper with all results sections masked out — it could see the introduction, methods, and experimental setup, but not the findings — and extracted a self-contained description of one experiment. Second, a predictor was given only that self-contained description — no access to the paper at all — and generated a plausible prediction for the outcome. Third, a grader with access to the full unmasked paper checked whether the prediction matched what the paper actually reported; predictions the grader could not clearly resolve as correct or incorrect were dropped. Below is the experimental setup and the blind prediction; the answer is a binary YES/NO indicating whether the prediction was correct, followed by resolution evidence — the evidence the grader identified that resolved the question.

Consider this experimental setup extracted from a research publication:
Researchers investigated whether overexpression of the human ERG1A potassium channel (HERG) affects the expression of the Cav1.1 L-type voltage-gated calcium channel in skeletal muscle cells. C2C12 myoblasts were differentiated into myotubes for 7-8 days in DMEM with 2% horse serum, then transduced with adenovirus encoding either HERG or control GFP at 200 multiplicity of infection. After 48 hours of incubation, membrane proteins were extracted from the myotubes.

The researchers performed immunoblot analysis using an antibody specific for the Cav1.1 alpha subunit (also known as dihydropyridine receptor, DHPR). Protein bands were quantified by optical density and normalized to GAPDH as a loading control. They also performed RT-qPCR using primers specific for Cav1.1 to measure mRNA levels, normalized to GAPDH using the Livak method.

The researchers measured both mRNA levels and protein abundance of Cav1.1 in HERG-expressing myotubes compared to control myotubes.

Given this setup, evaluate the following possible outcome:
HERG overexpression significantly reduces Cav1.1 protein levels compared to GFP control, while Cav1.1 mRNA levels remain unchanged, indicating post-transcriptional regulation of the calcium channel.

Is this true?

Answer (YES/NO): NO